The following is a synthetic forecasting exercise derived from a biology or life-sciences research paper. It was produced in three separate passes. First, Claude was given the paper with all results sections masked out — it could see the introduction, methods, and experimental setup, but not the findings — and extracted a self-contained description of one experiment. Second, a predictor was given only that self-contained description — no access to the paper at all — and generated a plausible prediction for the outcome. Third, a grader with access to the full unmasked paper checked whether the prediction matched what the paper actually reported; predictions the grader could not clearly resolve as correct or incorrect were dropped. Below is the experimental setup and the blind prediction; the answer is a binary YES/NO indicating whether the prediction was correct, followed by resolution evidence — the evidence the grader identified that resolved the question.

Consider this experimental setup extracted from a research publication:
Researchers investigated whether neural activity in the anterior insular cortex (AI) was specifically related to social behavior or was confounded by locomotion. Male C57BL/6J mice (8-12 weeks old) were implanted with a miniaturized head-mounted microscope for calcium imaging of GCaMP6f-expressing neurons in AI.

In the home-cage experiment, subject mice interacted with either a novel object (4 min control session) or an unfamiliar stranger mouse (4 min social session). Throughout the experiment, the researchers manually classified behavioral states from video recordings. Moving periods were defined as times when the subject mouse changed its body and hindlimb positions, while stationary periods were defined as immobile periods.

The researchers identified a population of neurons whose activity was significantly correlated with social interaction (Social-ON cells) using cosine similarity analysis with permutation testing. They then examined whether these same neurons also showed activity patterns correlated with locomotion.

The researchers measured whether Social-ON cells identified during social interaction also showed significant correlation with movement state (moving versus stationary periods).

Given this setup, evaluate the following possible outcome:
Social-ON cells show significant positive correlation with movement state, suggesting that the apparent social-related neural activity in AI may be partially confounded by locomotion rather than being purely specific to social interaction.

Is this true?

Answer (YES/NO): NO